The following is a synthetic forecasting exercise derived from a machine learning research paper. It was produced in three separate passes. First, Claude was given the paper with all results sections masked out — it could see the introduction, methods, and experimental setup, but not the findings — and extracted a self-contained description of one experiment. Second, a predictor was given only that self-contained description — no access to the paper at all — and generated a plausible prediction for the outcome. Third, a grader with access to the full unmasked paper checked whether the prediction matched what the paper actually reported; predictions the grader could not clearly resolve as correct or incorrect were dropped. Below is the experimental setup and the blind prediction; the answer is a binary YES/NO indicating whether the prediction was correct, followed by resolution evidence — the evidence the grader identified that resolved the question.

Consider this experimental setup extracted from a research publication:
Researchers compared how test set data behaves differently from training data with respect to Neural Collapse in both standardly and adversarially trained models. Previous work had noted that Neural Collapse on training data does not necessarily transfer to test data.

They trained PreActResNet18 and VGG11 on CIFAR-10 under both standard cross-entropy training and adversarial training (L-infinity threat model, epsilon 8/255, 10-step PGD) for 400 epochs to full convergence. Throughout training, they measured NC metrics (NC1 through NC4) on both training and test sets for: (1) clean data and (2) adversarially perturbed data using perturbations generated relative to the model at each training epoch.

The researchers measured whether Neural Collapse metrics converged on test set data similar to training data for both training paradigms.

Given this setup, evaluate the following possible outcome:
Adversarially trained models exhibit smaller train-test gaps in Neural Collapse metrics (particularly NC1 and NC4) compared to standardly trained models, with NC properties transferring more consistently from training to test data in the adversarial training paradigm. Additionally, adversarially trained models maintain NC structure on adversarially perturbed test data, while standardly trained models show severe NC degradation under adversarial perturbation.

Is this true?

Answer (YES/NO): NO